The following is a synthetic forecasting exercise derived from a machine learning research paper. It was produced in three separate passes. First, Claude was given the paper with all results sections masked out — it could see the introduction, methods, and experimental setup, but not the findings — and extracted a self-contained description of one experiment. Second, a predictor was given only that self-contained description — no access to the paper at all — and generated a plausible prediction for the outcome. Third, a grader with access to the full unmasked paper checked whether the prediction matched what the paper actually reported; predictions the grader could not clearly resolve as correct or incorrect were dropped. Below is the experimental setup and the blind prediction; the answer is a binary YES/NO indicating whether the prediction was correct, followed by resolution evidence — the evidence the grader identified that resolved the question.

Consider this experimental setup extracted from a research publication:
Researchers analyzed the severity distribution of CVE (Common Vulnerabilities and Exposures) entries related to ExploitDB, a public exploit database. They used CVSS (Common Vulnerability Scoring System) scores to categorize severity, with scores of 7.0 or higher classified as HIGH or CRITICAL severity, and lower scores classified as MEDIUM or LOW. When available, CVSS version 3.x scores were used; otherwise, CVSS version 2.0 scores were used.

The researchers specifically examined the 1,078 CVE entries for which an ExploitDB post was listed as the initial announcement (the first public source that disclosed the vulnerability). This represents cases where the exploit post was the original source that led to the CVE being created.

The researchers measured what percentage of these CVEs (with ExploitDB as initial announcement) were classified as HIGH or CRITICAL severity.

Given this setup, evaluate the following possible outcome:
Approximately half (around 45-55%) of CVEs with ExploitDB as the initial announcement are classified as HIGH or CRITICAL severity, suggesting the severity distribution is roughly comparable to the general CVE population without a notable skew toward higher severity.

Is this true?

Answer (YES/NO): NO